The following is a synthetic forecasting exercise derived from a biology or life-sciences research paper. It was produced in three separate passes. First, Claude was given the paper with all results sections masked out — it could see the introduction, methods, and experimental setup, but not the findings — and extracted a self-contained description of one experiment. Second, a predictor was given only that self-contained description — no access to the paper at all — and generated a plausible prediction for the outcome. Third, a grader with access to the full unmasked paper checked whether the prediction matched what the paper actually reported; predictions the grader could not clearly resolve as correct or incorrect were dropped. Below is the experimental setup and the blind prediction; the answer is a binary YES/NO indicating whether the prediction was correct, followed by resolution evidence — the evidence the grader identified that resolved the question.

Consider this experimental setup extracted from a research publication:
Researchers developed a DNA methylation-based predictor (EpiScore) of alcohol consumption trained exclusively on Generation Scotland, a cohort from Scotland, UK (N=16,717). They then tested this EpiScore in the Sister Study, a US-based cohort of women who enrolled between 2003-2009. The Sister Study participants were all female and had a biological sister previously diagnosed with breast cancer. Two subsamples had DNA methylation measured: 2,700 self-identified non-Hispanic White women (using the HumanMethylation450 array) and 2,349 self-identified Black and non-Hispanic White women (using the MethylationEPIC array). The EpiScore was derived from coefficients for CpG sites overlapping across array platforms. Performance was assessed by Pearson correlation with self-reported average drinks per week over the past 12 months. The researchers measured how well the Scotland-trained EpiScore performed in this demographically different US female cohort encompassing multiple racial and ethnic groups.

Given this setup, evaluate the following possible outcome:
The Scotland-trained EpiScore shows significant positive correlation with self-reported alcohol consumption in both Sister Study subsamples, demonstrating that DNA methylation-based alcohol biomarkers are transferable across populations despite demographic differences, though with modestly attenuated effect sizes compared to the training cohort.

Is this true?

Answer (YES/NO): NO